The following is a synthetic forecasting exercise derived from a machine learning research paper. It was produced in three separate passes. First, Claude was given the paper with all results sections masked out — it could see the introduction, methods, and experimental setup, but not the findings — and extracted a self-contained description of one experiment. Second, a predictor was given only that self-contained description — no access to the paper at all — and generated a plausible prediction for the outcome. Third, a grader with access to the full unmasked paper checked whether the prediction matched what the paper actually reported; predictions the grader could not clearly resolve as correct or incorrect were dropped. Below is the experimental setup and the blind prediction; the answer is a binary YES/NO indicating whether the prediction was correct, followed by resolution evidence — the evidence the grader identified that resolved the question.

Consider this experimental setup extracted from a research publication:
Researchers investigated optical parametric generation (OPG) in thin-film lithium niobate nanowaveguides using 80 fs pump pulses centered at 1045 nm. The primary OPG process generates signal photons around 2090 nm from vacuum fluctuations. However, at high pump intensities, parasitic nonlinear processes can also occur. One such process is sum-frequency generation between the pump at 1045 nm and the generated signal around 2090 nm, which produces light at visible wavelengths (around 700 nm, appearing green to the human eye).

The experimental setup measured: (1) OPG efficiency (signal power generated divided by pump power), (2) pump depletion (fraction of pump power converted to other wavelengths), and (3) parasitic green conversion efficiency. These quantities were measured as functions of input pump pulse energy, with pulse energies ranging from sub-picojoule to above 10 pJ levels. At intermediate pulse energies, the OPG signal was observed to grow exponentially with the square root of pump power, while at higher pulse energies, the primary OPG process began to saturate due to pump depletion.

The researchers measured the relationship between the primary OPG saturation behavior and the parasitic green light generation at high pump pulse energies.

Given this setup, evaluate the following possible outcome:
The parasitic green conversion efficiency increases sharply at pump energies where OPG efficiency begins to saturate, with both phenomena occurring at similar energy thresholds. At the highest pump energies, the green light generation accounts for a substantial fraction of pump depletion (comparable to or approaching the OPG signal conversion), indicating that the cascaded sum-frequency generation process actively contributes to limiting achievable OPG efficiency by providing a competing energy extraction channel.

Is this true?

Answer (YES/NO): NO